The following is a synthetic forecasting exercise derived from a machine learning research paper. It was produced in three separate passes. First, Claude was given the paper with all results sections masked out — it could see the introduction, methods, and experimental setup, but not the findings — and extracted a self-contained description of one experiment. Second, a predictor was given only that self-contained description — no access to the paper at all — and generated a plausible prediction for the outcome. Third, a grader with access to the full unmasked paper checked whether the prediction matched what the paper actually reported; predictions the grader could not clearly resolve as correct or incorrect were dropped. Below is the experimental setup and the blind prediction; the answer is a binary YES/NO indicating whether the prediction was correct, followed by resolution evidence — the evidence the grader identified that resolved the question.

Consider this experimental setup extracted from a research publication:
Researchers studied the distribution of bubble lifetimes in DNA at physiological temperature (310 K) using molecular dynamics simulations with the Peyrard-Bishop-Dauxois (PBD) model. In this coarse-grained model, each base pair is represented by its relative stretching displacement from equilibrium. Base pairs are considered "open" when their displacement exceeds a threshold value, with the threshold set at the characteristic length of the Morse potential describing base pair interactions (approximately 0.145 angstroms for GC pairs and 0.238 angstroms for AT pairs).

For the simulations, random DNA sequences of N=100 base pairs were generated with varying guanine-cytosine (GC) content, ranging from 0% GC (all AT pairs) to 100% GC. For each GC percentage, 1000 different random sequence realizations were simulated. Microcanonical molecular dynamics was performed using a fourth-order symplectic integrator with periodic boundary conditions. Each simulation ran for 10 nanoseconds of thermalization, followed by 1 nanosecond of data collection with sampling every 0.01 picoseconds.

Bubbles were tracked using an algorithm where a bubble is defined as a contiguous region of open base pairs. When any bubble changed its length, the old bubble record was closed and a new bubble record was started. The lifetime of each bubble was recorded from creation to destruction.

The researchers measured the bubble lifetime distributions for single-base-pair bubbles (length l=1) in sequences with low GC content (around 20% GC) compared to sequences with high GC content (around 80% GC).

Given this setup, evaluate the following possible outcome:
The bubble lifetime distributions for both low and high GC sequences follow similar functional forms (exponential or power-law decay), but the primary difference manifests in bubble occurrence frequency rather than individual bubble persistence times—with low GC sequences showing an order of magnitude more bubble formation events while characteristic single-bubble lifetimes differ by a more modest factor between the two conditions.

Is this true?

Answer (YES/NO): NO